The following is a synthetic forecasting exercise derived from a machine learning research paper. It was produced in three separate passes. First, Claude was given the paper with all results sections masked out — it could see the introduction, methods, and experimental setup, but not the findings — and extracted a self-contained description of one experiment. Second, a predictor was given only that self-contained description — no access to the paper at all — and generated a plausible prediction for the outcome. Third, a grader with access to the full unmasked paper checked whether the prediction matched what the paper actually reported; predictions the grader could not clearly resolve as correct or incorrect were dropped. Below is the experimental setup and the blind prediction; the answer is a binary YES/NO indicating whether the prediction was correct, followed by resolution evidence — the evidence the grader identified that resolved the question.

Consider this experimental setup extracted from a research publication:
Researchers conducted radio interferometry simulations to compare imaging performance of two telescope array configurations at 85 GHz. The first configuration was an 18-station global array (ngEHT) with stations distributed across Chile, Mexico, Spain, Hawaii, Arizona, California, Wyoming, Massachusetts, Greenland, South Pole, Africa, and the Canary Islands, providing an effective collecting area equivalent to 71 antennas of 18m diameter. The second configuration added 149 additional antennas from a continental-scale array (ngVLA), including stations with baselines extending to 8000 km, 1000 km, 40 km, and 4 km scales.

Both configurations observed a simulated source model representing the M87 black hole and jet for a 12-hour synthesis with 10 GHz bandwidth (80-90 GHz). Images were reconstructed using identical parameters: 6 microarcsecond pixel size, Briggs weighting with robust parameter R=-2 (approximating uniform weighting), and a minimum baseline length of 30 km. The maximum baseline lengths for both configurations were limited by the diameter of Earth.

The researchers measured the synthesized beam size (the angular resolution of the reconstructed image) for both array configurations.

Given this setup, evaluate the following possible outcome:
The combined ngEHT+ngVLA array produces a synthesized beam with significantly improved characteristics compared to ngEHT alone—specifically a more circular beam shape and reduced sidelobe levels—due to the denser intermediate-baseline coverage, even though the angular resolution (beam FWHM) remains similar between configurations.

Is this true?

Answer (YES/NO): NO